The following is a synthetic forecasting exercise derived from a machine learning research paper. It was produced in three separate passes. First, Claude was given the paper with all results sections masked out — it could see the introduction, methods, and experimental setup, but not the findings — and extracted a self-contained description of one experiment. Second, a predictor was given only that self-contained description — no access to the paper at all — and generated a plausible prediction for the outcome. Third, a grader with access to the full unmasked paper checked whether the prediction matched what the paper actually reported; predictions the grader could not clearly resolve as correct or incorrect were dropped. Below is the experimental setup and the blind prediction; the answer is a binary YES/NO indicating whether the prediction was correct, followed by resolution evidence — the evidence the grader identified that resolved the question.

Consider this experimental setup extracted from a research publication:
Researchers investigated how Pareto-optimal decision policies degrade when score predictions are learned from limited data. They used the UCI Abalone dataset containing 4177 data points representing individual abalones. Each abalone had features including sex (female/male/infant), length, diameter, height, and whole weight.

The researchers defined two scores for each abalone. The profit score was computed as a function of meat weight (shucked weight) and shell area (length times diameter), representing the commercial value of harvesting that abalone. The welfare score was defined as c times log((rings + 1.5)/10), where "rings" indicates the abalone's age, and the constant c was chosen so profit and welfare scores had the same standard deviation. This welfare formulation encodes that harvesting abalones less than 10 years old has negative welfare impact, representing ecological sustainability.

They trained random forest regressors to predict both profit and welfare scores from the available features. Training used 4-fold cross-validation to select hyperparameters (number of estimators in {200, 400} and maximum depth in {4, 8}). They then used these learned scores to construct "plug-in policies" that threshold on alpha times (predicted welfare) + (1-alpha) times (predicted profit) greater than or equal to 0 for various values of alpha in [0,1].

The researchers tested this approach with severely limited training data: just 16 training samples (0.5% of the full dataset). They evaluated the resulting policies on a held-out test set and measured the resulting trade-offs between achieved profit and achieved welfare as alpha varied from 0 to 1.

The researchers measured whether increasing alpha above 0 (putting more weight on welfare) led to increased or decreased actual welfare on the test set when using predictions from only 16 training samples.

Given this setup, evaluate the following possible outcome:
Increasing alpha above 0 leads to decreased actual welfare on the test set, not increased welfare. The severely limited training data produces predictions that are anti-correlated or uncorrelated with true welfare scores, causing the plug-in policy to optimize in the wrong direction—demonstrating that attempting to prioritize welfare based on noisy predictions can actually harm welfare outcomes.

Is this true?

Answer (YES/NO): YES